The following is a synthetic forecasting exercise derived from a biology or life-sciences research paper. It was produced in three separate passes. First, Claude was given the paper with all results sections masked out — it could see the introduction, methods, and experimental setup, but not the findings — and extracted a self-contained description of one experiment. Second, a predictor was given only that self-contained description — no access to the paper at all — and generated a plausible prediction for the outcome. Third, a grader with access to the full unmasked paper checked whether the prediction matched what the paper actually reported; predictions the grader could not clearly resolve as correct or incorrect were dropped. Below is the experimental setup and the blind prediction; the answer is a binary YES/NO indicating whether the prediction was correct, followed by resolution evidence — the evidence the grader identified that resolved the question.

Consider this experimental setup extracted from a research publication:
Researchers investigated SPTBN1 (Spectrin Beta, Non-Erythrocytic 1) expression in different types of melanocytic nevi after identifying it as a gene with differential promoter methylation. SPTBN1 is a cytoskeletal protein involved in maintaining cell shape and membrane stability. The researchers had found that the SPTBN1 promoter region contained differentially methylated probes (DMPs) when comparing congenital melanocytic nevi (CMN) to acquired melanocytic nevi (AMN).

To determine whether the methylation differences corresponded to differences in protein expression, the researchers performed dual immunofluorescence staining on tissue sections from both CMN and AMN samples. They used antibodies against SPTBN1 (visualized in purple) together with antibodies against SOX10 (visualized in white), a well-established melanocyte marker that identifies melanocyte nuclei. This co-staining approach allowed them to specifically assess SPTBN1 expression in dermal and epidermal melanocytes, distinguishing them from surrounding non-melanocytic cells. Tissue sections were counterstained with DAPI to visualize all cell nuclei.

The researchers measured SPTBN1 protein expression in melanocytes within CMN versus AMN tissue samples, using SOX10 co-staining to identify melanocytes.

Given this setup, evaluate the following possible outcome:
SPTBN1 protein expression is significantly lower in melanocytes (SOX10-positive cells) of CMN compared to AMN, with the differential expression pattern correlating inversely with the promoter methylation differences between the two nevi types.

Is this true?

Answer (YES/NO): NO